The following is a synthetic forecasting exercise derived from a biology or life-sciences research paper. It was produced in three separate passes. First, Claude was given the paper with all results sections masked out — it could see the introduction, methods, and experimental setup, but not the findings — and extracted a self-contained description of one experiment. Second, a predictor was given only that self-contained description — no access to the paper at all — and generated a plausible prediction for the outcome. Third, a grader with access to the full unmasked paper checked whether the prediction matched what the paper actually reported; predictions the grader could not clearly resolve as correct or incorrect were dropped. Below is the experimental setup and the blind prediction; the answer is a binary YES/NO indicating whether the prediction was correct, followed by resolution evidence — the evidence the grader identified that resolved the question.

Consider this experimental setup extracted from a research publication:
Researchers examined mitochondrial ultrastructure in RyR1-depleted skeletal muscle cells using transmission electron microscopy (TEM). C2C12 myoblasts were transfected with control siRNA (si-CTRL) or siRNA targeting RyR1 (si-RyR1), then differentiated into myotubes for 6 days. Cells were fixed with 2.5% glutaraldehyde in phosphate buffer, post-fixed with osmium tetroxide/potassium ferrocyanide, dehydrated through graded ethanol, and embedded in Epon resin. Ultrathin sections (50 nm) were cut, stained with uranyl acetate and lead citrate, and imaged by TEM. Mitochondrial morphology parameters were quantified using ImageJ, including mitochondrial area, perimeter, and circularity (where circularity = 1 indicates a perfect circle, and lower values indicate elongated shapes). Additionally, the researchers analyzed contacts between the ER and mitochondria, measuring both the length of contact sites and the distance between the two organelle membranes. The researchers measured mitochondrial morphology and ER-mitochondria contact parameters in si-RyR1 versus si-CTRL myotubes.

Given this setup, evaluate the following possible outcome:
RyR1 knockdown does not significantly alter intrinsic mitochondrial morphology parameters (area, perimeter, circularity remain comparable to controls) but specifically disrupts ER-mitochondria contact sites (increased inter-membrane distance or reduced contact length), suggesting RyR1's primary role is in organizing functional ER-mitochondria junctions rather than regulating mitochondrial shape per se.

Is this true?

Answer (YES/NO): NO